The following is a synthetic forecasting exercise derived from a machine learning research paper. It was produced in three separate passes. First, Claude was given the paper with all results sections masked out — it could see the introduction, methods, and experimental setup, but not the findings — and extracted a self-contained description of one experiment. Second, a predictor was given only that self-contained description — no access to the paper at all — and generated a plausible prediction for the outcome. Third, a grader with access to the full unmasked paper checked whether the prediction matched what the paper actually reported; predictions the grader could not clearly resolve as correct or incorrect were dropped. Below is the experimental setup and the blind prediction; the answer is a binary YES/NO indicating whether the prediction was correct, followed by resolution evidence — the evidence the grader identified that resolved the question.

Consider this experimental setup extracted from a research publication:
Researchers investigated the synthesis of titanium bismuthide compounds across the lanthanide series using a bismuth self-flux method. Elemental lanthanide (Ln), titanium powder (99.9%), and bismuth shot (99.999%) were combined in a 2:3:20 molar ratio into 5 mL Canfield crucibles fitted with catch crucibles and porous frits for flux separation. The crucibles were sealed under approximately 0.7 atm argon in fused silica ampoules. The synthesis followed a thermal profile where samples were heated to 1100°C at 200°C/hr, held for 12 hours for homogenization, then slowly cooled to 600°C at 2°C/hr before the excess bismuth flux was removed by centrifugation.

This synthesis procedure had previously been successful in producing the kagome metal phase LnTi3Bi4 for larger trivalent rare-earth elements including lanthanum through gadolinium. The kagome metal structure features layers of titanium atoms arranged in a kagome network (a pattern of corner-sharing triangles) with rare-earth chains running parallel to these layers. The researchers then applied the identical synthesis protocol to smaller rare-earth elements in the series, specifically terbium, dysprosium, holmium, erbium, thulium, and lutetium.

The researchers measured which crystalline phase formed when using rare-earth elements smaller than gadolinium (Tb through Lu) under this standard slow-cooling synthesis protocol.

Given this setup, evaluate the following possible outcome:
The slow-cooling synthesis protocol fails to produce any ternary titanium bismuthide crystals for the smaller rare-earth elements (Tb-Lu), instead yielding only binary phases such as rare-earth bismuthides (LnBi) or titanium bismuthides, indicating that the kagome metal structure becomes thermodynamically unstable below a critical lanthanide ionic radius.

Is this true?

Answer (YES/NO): NO